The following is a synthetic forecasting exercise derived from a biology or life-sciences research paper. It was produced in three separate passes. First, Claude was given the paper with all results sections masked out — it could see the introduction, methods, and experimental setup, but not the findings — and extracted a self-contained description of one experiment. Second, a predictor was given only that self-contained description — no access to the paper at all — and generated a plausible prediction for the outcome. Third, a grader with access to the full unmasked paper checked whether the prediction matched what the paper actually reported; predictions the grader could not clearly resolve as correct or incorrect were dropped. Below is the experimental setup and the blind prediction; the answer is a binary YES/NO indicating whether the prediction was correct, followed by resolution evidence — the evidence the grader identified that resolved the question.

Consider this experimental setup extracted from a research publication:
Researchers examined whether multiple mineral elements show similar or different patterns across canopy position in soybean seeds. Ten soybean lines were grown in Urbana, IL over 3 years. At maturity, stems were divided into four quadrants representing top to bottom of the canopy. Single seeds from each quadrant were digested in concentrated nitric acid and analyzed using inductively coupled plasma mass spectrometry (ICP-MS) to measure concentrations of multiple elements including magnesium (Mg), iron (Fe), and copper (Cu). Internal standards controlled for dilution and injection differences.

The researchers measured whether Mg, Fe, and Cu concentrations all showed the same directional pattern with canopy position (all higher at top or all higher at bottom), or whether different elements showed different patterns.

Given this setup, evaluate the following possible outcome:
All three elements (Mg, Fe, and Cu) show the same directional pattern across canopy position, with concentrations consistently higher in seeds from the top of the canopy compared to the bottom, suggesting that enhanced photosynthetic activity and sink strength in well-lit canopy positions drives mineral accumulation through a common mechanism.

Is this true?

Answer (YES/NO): NO